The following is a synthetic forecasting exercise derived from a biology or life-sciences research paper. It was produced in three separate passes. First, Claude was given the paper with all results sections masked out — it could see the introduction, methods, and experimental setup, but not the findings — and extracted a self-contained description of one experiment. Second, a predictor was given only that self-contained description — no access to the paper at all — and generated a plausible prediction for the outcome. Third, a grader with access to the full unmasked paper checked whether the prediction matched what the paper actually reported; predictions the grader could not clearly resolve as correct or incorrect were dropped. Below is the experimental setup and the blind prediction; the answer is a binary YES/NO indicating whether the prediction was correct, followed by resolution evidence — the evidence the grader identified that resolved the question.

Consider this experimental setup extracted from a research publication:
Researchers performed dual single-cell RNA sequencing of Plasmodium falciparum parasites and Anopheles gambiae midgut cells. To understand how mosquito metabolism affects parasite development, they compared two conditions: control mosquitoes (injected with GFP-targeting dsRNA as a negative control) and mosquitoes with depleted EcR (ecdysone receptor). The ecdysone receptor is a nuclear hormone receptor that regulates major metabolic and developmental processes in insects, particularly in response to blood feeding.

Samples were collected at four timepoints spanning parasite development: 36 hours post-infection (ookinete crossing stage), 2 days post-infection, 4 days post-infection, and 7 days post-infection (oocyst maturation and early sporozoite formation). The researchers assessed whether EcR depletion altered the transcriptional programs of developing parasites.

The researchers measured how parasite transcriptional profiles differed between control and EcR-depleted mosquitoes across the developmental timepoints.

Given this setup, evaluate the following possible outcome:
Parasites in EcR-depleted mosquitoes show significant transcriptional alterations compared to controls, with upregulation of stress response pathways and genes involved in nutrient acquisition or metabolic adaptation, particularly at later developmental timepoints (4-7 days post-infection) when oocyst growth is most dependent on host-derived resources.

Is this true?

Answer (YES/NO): NO